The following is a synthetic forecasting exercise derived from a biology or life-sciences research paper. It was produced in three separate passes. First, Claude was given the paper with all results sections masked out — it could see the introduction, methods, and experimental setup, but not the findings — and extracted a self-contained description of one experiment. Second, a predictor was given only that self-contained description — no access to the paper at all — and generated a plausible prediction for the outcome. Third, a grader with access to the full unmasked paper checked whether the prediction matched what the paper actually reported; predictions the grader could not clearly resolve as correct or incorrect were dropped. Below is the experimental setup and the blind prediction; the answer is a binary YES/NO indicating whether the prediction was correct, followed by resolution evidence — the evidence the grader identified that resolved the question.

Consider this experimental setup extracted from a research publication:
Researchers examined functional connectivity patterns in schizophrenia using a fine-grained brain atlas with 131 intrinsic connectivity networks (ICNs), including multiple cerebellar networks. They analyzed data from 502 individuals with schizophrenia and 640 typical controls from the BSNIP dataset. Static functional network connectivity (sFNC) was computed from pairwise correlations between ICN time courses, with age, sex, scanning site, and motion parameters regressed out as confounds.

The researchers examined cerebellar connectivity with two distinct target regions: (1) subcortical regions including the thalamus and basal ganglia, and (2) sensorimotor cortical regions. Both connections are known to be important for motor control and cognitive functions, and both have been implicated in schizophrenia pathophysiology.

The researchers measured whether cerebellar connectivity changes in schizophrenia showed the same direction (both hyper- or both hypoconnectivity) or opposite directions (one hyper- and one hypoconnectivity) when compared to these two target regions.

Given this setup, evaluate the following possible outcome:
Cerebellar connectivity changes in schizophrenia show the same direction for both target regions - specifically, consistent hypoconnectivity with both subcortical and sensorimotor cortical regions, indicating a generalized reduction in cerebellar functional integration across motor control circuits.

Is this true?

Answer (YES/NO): NO